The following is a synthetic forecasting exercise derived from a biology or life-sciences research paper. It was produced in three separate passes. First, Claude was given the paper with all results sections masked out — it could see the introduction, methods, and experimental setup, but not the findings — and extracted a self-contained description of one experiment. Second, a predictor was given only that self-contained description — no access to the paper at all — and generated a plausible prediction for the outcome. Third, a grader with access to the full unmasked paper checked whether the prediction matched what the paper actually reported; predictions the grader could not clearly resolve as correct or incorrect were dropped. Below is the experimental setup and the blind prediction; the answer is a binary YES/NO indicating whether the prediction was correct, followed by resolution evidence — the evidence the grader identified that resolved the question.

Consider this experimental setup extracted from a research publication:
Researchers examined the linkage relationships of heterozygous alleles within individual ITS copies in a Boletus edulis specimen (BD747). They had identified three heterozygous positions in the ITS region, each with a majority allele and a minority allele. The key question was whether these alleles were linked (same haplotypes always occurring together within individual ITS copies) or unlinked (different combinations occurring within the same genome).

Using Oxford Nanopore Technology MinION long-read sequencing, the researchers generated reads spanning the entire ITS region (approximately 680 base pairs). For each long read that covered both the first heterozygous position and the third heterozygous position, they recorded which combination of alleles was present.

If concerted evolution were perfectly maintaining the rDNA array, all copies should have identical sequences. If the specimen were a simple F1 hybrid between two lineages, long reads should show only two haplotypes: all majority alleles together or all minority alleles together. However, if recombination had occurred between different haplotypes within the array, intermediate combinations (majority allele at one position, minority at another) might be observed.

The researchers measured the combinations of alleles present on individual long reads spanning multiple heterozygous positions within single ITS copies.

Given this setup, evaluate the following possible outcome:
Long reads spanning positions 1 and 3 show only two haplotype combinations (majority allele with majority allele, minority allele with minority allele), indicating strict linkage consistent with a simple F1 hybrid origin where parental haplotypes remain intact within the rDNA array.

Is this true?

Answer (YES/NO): NO